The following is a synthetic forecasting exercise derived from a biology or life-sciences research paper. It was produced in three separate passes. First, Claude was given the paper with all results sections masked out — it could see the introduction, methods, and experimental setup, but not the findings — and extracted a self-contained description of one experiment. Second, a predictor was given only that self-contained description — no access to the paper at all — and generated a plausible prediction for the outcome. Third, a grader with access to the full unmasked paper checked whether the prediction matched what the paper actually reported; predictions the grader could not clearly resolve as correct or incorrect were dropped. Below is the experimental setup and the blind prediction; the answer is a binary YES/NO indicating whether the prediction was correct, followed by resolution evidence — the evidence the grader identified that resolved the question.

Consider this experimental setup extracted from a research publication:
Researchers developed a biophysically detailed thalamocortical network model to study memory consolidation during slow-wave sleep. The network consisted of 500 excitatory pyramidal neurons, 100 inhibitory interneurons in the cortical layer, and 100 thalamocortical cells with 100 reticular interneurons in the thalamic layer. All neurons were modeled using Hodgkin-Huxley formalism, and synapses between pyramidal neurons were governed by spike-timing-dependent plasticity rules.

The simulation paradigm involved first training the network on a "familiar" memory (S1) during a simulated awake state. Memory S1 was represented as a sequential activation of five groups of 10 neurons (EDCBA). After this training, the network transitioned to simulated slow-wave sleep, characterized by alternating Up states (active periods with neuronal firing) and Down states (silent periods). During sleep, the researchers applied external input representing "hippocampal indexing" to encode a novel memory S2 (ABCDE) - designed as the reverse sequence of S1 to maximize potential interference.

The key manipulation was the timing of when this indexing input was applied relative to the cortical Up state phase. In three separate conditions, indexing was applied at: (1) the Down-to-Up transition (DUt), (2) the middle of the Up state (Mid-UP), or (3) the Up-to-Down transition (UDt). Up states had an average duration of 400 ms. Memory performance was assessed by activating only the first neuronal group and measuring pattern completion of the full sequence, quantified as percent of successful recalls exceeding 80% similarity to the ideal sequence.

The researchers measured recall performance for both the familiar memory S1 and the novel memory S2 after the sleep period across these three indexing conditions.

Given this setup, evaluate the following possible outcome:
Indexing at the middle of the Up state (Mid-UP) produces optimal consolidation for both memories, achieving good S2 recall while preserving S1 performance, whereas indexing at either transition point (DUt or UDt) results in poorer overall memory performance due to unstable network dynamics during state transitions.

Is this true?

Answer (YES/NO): NO